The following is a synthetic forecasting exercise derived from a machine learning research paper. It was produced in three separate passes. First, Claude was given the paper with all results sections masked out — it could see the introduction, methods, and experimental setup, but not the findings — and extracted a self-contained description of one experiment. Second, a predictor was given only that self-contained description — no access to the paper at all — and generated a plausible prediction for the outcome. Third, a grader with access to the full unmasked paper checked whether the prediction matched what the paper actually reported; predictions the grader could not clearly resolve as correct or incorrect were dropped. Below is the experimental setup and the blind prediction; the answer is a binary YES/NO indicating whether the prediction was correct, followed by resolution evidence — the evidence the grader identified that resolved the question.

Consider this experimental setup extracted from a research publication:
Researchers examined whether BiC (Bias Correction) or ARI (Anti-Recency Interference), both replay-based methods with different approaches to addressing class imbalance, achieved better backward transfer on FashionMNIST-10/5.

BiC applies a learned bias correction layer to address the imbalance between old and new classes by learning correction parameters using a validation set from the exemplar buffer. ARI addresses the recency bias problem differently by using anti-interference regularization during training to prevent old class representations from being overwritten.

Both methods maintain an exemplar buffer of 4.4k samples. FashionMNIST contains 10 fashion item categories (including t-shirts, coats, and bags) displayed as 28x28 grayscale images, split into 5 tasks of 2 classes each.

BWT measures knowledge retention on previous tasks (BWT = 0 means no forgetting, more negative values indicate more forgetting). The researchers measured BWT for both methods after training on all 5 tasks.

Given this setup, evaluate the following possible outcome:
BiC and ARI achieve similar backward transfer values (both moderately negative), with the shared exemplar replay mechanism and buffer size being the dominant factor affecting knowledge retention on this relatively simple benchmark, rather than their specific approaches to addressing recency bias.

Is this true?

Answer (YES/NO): YES